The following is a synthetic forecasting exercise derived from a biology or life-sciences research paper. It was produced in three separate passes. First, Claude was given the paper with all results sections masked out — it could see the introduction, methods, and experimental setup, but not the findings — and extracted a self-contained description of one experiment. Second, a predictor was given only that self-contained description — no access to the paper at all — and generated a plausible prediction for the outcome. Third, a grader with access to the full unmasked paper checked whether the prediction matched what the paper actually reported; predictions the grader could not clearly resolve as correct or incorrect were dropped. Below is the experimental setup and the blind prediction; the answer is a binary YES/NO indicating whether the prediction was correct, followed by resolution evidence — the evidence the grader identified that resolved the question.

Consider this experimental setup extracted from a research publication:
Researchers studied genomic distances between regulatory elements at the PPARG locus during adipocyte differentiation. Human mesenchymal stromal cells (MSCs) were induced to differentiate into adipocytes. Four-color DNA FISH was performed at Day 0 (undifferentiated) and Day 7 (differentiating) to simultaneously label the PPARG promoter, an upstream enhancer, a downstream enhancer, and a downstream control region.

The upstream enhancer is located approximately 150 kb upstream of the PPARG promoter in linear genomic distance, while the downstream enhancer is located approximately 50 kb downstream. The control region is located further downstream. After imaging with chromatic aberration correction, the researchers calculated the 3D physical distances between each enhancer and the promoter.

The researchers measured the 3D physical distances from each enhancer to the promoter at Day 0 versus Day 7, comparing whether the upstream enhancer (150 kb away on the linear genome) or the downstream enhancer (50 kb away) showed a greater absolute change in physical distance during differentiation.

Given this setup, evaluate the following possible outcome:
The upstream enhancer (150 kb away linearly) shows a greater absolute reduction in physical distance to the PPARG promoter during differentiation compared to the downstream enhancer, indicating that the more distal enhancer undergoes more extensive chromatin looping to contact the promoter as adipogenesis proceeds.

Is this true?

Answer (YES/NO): YES